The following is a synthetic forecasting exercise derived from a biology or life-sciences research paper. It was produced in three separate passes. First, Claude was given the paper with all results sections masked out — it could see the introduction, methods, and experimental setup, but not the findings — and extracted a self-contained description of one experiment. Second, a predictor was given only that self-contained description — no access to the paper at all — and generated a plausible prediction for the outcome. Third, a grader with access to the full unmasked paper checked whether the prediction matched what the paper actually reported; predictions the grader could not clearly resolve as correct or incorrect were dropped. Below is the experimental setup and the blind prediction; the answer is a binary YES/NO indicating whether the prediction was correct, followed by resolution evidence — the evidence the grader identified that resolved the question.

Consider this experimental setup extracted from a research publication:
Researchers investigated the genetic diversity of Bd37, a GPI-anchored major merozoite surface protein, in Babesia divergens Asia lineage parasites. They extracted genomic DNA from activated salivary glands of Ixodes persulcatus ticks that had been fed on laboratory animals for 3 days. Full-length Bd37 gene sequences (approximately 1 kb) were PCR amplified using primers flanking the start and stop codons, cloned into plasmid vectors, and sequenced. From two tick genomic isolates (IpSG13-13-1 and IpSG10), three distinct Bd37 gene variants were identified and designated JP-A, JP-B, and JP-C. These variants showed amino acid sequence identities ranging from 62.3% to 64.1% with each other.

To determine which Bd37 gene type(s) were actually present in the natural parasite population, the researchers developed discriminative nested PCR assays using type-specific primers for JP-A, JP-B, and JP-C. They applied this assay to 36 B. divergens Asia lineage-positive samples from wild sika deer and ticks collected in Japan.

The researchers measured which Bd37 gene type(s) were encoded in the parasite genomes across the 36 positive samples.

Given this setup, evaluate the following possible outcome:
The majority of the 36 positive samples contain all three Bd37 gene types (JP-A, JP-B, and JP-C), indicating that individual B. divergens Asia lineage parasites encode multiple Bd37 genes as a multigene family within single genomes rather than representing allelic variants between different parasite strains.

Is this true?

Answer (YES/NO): NO